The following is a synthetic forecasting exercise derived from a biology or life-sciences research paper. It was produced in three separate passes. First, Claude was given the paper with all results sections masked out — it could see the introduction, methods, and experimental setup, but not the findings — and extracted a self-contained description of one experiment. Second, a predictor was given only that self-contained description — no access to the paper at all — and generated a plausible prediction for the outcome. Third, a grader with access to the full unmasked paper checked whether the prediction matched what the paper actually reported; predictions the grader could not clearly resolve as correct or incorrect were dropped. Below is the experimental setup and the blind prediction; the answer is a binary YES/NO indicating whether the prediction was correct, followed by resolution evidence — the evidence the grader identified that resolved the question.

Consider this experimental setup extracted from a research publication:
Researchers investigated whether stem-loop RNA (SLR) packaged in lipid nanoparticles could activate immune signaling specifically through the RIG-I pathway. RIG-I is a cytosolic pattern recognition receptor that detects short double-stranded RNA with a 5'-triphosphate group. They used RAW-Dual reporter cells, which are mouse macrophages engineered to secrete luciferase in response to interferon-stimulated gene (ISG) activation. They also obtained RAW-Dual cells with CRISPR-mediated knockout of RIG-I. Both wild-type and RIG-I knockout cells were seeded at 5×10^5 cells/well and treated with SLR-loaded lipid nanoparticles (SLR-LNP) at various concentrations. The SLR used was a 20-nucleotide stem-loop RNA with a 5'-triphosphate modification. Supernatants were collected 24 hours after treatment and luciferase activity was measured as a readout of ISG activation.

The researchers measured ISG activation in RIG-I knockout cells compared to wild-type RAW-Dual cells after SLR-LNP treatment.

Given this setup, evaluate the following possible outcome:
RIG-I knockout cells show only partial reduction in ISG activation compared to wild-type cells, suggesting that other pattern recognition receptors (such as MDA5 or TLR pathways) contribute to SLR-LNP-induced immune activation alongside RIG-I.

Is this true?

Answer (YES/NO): NO